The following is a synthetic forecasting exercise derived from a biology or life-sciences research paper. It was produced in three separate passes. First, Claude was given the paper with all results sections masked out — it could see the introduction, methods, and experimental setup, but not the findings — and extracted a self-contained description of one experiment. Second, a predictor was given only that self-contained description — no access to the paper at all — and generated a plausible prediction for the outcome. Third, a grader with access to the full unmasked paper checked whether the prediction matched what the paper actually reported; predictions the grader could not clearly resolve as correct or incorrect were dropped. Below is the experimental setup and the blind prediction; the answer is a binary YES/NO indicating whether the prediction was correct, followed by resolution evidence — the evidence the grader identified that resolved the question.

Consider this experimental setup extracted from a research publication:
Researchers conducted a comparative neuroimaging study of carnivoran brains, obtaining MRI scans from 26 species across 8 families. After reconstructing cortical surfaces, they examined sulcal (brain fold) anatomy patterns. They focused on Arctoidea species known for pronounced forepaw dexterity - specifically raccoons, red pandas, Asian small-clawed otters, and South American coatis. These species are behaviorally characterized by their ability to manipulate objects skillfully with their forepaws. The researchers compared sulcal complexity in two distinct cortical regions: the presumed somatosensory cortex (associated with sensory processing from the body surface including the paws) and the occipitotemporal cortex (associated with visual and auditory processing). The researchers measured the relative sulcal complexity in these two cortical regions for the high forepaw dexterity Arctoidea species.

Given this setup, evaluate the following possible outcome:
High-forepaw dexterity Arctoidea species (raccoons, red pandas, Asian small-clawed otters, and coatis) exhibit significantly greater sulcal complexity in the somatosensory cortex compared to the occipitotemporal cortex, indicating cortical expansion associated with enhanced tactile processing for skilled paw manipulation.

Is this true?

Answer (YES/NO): YES